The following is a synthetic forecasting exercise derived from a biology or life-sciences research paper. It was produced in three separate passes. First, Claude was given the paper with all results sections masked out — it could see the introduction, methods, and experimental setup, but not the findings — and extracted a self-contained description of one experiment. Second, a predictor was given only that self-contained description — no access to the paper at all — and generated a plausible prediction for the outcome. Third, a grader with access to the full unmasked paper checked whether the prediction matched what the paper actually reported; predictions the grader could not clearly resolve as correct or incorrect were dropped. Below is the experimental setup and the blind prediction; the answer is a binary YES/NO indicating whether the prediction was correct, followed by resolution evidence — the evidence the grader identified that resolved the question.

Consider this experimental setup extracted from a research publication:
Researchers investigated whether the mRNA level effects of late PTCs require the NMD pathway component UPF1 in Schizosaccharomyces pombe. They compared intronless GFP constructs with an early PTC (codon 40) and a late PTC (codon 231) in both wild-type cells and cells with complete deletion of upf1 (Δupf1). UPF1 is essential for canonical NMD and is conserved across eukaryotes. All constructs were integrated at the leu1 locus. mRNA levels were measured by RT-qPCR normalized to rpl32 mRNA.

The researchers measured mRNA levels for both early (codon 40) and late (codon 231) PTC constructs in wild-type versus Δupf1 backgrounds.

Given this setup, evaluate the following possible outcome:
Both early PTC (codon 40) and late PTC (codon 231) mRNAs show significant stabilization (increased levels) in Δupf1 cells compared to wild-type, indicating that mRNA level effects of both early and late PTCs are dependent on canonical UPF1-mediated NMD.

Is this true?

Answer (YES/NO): NO